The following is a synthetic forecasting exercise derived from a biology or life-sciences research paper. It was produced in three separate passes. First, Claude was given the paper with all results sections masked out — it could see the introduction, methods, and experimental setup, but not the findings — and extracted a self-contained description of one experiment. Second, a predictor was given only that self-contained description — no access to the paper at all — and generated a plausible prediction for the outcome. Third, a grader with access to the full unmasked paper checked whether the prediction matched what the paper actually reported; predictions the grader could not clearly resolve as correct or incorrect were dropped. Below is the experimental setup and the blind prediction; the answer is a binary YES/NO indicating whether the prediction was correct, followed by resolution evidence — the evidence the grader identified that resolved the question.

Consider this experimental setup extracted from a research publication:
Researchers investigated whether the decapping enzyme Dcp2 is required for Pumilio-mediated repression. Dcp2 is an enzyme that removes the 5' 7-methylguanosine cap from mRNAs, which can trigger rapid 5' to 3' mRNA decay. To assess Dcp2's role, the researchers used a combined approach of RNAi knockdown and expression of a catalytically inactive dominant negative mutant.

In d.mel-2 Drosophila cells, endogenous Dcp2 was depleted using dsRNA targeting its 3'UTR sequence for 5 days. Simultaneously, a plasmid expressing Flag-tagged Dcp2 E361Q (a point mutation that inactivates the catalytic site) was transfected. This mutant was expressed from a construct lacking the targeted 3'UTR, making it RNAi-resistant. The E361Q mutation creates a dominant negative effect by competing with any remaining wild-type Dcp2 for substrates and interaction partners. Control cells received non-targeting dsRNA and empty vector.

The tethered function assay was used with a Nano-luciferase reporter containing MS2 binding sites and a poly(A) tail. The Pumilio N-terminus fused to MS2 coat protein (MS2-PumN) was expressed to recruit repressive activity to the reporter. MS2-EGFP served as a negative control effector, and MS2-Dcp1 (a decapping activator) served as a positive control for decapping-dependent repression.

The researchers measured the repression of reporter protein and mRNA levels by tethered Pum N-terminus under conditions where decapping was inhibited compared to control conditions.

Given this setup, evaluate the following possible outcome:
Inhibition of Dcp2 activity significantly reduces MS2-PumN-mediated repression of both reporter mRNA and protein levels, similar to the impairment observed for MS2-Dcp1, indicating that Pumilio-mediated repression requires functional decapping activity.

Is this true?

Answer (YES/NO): NO